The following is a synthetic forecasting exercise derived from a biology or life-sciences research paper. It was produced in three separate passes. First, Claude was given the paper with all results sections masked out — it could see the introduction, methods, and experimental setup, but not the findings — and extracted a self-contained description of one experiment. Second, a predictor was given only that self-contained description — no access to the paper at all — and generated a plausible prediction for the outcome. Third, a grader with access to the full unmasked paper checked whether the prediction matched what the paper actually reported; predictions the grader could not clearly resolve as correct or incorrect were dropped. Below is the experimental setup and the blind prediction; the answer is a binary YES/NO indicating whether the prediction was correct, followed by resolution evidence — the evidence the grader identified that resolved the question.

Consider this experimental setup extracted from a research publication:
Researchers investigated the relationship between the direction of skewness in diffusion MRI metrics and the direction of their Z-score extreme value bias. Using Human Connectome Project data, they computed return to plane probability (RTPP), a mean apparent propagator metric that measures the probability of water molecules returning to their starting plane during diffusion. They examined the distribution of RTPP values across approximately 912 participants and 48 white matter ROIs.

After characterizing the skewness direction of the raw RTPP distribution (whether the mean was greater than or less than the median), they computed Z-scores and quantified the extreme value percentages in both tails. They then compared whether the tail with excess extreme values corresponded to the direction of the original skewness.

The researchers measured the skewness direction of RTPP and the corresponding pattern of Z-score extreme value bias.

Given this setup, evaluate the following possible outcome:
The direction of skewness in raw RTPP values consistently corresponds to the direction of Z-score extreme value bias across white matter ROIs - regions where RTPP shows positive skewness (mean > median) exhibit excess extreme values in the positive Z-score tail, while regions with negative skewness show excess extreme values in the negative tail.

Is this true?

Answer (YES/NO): YES